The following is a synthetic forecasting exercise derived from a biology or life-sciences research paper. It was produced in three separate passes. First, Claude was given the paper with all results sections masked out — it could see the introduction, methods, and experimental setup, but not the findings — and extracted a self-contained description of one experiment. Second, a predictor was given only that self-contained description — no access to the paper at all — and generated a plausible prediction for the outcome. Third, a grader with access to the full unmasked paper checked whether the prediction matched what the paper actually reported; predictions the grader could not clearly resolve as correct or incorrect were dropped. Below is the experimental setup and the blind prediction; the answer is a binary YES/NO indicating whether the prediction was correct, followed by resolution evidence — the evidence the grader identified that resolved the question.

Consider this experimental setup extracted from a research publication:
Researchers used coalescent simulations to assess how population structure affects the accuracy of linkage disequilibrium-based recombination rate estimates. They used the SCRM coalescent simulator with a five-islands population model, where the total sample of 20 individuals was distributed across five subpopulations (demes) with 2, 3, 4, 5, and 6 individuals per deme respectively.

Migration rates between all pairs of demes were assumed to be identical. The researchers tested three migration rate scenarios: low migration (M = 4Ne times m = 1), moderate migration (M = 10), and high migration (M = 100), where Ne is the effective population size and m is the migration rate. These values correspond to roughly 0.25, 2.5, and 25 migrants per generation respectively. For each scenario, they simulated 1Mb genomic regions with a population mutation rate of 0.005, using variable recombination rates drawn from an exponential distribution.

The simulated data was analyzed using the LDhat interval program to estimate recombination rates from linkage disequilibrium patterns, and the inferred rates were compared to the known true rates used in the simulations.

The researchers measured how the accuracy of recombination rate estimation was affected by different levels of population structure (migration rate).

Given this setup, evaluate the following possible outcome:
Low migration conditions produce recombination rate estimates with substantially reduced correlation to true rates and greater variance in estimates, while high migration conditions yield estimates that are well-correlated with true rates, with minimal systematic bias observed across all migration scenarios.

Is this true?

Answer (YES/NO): NO